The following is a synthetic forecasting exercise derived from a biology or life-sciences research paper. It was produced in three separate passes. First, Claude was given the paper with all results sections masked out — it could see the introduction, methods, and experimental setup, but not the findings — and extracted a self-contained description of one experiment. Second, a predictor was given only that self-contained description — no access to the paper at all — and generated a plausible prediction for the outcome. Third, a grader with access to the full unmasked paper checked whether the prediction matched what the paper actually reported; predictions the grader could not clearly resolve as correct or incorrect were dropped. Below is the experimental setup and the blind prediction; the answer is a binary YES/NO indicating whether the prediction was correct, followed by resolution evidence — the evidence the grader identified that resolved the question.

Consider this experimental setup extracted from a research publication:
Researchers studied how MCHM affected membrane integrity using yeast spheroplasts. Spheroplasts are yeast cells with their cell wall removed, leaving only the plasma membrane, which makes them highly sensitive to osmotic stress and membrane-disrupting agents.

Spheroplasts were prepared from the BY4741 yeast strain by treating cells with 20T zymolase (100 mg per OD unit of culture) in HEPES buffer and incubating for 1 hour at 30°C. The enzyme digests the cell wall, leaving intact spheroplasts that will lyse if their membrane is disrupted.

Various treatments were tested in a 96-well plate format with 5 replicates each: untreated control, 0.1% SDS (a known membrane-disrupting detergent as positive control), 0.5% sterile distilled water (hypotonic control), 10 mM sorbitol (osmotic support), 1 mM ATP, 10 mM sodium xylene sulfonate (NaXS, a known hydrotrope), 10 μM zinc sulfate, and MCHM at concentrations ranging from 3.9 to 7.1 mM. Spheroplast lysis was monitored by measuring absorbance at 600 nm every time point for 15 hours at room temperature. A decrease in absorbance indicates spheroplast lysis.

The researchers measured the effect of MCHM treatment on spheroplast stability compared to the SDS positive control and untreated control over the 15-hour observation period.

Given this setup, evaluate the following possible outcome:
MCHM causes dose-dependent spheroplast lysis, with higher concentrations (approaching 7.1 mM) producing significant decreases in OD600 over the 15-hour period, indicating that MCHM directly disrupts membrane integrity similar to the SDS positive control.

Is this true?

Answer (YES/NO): NO